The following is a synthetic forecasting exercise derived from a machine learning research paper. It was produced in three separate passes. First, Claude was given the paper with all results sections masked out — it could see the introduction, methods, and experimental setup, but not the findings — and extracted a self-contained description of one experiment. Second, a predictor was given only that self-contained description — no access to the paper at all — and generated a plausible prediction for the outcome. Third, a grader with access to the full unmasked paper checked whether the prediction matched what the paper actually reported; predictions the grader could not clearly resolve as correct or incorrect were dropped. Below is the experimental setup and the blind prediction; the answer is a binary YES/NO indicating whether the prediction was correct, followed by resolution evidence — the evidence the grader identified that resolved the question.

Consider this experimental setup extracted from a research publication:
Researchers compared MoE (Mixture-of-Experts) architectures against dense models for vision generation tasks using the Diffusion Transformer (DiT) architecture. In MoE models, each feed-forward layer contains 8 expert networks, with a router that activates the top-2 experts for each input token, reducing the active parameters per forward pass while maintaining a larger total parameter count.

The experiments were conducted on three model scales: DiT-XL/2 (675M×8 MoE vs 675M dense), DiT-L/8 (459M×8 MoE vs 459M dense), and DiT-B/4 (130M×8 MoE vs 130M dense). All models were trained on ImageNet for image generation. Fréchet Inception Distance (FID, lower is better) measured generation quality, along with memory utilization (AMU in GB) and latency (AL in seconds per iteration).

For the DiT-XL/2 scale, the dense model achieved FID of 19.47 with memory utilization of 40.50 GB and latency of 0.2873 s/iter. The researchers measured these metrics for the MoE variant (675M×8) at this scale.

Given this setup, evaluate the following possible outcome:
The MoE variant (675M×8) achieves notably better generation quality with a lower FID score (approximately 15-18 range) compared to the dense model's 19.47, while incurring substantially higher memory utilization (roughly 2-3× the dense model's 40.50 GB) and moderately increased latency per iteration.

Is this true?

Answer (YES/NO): NO